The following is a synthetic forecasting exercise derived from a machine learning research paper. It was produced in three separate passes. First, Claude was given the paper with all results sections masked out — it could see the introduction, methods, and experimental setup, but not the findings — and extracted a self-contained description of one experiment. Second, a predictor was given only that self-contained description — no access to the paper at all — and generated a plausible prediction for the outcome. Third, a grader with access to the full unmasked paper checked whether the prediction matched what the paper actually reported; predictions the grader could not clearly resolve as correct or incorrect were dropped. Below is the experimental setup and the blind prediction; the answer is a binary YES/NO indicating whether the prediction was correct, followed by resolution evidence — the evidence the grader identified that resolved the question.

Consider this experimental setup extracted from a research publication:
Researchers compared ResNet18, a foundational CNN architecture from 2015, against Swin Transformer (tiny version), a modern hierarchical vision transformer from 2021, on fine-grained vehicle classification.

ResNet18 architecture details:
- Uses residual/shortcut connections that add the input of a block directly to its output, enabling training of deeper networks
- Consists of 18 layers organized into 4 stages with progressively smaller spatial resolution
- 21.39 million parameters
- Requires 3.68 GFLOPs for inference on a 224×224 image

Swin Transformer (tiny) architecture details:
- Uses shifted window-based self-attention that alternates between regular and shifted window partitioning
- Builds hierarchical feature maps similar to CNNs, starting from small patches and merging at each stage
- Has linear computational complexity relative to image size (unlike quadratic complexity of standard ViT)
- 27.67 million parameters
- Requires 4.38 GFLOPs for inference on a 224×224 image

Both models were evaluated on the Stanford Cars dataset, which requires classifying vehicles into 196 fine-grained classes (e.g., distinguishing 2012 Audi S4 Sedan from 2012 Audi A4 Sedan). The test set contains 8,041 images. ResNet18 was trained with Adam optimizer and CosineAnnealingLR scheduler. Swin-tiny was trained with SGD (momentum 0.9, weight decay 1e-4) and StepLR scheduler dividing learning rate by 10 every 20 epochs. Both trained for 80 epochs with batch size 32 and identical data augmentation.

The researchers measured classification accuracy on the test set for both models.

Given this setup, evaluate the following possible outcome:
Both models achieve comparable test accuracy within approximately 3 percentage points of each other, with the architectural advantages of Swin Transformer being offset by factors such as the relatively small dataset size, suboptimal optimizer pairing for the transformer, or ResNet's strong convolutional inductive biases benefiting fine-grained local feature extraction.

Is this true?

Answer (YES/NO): YES